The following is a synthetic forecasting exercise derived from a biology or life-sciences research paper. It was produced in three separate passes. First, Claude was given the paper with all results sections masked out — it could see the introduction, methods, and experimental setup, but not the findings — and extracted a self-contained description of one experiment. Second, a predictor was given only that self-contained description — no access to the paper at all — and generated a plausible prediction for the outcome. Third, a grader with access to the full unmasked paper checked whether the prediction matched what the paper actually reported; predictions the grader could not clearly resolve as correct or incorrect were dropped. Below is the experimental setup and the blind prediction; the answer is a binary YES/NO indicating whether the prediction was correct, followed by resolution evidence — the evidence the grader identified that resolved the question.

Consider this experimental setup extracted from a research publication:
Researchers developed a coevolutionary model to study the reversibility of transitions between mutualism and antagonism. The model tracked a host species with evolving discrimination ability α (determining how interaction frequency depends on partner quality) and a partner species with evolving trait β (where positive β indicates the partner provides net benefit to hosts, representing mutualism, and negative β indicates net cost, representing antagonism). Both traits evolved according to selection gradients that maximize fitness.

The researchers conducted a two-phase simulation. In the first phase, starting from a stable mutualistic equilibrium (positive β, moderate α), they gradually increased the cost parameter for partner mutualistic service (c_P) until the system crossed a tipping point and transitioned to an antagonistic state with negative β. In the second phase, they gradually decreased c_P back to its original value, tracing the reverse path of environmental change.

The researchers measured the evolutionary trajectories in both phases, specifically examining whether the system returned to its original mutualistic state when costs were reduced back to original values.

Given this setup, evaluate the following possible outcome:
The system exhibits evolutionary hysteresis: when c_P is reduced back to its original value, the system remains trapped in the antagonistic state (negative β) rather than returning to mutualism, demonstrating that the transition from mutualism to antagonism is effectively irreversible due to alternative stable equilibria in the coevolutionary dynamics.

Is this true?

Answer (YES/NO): YES